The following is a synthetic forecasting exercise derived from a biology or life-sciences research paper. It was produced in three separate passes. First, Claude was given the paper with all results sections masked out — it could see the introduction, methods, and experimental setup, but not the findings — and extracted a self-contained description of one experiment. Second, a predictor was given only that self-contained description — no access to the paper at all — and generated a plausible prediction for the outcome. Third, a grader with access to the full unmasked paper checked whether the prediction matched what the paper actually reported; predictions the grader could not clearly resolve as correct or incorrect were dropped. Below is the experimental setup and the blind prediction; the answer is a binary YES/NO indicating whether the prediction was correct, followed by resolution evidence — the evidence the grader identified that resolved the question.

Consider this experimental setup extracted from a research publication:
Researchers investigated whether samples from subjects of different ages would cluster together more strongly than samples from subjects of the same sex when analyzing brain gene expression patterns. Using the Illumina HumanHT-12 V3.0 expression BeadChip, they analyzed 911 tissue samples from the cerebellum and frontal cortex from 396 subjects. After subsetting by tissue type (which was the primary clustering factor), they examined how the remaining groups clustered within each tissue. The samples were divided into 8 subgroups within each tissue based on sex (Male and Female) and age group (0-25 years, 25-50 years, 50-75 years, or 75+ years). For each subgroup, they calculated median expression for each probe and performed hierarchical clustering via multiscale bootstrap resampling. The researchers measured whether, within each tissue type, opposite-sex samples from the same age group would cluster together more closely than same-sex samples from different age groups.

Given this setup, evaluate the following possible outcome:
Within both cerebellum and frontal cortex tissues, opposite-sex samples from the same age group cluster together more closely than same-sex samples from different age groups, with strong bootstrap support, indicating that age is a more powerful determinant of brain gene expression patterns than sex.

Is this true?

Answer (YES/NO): NO